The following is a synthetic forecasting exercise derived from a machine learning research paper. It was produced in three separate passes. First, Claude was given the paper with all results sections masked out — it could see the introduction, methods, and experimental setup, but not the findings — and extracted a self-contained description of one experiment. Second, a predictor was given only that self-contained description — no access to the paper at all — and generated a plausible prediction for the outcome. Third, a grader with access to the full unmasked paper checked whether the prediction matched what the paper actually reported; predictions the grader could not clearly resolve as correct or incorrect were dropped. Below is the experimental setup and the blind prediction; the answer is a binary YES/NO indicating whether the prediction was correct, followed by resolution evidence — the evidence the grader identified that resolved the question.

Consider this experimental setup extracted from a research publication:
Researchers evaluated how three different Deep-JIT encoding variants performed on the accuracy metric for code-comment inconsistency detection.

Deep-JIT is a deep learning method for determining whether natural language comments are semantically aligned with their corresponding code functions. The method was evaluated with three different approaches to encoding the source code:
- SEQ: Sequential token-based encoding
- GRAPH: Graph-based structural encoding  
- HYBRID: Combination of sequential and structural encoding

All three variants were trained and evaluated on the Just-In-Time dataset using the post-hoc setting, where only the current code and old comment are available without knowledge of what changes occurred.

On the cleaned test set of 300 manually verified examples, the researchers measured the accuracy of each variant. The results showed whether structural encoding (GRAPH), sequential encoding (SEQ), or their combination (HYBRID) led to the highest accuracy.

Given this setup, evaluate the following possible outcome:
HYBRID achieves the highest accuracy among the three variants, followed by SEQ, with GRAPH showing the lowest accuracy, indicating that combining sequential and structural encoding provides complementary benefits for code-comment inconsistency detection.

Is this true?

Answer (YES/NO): NO